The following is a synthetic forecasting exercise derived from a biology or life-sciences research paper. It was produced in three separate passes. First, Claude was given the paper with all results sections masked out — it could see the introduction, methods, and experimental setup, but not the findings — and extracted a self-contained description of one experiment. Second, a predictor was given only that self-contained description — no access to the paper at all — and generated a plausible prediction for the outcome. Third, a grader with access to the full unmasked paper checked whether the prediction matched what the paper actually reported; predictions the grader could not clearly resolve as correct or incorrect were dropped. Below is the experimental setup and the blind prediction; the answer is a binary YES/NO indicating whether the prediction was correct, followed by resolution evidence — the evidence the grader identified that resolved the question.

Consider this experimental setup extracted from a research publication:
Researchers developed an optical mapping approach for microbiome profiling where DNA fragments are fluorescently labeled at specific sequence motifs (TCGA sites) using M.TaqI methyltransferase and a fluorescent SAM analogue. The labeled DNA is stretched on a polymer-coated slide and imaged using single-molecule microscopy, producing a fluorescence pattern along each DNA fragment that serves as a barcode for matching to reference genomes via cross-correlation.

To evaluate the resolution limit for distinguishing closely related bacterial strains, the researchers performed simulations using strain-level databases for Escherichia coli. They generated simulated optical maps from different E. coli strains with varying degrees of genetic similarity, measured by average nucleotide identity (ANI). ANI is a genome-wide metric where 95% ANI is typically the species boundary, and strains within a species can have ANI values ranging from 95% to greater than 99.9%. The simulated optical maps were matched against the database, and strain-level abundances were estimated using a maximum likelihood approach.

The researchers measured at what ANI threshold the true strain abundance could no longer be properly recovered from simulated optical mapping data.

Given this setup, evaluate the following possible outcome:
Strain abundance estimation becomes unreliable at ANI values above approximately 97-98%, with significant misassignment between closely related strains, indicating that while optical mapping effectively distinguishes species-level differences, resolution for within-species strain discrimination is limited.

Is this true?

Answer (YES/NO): NO